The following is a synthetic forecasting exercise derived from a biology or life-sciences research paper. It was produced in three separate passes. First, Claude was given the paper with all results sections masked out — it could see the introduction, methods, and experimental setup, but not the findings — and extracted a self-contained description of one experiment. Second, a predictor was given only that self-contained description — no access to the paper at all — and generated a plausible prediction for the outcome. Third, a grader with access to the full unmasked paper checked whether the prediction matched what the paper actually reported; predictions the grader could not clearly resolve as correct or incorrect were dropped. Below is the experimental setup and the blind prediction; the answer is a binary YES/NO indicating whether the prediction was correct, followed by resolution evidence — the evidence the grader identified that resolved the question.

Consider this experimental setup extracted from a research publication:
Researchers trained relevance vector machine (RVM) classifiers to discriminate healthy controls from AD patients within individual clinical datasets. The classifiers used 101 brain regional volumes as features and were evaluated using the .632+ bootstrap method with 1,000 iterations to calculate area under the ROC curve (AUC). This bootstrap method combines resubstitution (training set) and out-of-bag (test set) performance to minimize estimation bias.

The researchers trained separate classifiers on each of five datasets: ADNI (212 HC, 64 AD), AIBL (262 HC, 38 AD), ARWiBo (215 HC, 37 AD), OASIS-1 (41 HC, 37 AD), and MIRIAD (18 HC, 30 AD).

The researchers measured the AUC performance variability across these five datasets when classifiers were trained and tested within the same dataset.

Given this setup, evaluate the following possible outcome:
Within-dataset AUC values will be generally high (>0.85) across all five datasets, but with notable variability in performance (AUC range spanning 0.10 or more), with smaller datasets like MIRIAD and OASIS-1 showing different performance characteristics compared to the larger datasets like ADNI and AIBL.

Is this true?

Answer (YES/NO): NO